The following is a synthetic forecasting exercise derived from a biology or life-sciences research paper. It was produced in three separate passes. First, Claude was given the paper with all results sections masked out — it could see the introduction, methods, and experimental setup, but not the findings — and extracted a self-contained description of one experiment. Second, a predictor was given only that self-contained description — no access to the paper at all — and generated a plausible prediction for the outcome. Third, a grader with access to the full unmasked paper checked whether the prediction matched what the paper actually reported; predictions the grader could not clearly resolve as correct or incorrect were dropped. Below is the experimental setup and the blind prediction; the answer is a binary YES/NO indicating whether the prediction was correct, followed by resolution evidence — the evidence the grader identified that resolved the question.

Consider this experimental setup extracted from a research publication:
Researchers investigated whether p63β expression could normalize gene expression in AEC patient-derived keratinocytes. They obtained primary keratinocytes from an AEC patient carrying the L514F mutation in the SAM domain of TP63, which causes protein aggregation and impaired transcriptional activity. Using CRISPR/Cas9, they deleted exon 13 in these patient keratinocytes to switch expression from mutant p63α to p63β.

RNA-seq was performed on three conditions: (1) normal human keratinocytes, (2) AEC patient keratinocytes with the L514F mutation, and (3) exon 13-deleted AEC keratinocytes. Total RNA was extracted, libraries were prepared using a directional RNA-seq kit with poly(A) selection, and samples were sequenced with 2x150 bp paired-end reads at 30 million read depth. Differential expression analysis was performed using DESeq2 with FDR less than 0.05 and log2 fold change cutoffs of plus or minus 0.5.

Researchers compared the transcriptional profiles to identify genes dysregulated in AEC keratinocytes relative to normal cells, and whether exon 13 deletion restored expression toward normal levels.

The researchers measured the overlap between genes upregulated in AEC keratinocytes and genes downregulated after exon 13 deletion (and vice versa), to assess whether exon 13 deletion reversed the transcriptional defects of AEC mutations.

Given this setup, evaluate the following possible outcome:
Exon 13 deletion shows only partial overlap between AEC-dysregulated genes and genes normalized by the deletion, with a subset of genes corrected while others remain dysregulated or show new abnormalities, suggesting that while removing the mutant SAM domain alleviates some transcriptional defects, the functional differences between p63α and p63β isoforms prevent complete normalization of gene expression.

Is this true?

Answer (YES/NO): NO